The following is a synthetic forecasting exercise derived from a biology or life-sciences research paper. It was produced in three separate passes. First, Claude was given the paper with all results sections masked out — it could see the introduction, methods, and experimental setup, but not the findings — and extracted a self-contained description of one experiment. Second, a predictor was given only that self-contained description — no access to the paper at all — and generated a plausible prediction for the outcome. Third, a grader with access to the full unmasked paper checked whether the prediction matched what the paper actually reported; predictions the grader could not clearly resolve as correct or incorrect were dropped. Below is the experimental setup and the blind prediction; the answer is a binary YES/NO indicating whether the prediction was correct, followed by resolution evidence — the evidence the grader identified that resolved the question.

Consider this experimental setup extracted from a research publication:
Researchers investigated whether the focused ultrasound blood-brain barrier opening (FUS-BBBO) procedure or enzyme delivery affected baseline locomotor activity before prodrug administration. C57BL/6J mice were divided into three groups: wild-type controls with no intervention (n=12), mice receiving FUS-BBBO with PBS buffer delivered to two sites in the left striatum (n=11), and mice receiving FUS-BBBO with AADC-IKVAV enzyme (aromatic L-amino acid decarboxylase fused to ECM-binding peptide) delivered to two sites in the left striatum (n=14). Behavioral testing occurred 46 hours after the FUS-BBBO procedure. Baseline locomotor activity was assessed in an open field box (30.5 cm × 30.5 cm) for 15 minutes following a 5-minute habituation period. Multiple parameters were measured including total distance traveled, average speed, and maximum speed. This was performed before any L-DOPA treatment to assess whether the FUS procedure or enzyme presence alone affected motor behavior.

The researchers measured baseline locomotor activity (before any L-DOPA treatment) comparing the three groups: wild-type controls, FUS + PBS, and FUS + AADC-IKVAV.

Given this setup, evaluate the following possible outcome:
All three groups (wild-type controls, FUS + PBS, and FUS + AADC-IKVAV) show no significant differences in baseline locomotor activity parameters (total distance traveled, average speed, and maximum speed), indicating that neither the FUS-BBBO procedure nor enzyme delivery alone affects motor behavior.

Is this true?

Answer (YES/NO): NO